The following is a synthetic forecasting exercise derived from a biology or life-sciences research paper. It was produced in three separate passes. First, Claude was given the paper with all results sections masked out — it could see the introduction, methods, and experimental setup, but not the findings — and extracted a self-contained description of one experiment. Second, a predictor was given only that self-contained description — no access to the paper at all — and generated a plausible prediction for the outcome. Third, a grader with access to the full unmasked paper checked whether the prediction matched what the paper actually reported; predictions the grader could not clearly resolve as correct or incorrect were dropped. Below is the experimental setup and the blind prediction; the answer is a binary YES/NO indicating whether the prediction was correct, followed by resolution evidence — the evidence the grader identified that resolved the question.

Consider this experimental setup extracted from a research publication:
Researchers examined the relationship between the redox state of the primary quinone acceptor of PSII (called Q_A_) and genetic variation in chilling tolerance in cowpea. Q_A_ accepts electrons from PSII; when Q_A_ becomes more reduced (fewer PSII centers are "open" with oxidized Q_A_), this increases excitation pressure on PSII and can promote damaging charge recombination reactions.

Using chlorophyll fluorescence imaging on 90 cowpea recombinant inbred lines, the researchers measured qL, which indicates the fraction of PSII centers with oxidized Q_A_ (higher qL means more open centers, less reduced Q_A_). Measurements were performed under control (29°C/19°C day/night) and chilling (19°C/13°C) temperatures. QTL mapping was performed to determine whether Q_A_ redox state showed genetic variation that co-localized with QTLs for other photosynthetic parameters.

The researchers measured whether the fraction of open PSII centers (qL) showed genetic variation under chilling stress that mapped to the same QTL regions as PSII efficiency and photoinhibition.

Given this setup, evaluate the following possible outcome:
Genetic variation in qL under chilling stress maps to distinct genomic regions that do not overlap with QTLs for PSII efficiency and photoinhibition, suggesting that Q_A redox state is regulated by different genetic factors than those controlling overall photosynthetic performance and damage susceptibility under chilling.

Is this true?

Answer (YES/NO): NO